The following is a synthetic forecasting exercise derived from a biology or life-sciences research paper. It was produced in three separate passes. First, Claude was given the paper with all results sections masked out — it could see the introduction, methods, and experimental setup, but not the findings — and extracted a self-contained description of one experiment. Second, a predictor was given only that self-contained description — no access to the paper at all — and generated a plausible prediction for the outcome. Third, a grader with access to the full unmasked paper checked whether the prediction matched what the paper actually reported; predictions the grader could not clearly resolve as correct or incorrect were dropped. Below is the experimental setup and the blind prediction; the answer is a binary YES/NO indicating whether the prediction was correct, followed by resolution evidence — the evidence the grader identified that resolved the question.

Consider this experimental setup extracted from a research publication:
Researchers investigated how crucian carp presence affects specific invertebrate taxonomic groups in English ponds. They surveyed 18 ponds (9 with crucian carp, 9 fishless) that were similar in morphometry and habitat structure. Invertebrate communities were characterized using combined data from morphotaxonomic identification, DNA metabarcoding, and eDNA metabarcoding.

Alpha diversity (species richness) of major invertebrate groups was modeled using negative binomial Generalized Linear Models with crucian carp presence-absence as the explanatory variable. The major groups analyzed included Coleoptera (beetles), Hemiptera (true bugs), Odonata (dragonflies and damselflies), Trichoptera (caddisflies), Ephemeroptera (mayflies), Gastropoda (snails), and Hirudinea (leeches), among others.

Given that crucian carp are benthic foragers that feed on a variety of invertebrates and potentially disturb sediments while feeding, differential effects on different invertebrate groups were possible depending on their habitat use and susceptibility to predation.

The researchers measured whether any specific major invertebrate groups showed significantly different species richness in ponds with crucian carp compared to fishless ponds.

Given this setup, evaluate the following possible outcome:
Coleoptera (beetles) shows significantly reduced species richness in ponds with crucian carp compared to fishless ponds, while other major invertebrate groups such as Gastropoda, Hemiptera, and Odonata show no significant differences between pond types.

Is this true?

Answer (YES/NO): NO